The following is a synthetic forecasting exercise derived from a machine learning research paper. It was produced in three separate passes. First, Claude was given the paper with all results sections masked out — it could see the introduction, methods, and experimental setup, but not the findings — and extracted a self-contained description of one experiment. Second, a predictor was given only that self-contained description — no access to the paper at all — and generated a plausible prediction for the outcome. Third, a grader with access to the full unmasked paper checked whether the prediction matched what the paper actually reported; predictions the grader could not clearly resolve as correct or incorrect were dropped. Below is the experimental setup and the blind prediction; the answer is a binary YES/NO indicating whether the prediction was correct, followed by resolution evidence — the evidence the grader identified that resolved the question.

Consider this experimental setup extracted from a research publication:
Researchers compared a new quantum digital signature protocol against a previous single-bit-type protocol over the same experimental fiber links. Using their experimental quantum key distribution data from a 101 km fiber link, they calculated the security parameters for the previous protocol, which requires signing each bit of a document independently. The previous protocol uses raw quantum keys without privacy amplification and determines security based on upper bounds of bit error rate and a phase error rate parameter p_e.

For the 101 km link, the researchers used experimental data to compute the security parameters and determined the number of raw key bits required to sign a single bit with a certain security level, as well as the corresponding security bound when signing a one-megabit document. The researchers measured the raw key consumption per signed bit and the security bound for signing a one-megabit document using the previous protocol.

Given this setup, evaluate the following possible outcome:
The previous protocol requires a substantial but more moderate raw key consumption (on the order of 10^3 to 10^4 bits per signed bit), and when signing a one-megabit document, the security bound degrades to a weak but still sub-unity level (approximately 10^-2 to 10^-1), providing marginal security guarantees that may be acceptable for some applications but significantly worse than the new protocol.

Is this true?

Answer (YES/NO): NO